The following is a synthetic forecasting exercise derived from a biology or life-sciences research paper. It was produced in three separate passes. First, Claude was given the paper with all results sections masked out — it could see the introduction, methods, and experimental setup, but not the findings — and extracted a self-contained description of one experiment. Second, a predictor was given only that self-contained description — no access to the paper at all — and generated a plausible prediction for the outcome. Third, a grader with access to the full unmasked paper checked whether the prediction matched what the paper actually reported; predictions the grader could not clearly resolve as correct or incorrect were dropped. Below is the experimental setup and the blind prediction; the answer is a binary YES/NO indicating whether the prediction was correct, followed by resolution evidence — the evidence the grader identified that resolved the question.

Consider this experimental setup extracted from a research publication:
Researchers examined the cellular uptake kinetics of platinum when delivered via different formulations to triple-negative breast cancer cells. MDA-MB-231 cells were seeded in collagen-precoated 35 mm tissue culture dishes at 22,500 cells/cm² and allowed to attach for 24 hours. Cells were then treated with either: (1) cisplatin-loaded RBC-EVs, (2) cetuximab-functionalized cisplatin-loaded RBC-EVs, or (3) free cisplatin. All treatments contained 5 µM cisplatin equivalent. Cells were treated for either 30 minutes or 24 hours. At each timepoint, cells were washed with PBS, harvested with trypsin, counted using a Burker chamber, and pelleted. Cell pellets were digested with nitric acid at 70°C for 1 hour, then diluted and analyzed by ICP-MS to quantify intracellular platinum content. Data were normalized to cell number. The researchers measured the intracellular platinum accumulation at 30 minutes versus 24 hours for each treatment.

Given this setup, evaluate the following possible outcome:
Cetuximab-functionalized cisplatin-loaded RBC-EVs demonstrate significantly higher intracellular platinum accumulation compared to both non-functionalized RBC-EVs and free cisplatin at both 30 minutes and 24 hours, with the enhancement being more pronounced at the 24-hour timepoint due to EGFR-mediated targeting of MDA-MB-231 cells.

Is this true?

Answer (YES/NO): NO